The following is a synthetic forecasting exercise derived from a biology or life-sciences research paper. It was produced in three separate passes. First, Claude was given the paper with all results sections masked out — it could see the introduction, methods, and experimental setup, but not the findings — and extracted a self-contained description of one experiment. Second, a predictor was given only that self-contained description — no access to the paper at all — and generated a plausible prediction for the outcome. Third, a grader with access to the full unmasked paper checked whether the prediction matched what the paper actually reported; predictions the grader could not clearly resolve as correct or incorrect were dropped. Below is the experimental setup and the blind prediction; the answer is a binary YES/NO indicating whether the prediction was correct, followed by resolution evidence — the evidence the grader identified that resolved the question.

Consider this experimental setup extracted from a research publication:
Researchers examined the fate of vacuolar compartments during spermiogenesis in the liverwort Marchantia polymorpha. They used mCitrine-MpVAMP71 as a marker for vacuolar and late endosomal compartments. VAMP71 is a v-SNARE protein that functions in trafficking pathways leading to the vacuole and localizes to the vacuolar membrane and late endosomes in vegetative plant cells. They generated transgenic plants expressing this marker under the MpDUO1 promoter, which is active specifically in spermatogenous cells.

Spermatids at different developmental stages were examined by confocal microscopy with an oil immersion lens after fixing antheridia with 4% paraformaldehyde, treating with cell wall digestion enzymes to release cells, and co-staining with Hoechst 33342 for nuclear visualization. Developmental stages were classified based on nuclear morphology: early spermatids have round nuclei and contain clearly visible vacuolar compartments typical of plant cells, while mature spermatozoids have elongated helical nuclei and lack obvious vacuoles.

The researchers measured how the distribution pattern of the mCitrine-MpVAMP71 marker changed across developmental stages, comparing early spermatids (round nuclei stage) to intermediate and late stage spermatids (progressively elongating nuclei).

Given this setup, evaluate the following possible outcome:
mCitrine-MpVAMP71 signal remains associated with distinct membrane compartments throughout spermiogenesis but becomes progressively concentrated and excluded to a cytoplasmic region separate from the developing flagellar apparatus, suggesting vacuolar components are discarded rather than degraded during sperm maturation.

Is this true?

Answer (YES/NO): NO